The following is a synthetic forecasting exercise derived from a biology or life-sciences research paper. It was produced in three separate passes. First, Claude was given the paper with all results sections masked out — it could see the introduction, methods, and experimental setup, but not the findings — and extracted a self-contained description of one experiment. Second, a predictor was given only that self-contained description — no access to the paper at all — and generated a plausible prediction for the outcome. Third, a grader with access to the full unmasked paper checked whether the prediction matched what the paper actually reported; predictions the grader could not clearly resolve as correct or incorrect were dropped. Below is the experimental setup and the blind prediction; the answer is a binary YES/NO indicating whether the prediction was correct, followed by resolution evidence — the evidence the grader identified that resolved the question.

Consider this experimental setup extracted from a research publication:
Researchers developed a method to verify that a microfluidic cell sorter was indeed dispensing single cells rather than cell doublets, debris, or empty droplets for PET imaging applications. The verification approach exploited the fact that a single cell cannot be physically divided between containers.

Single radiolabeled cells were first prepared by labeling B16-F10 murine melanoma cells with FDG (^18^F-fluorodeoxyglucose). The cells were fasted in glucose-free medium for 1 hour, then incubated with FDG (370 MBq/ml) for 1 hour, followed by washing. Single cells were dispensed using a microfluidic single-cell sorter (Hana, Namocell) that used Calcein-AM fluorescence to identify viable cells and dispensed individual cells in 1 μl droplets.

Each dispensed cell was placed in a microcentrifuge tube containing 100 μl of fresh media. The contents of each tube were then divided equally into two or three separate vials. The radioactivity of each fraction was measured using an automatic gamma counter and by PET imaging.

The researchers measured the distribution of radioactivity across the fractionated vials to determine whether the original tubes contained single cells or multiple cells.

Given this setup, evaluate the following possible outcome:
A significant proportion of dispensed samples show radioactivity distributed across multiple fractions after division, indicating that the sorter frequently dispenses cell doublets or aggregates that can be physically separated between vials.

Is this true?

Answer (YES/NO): NO